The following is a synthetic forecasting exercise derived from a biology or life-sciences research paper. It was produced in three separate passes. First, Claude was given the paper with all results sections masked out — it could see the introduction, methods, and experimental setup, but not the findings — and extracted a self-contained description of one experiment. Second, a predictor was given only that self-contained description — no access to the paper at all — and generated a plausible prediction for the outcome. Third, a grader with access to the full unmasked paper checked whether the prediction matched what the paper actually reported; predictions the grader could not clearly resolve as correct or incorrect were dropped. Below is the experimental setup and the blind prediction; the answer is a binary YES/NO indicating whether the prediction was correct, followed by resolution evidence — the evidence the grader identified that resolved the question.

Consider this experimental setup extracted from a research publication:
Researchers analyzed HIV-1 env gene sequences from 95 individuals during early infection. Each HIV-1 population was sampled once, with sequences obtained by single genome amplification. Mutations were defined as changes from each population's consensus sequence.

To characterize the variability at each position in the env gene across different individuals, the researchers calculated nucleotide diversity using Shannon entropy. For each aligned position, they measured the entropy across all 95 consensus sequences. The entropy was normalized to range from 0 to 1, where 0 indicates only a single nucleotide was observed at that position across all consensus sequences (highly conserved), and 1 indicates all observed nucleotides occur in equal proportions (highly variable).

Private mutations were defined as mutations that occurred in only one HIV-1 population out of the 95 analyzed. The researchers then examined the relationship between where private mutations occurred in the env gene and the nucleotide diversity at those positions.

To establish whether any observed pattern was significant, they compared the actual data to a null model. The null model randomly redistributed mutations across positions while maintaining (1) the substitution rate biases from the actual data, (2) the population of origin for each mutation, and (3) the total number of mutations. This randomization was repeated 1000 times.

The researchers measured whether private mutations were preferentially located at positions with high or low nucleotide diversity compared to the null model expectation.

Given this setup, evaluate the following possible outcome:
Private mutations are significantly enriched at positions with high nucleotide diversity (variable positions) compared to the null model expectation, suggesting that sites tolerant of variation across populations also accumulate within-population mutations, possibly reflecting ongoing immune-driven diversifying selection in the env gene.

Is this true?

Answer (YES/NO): YES